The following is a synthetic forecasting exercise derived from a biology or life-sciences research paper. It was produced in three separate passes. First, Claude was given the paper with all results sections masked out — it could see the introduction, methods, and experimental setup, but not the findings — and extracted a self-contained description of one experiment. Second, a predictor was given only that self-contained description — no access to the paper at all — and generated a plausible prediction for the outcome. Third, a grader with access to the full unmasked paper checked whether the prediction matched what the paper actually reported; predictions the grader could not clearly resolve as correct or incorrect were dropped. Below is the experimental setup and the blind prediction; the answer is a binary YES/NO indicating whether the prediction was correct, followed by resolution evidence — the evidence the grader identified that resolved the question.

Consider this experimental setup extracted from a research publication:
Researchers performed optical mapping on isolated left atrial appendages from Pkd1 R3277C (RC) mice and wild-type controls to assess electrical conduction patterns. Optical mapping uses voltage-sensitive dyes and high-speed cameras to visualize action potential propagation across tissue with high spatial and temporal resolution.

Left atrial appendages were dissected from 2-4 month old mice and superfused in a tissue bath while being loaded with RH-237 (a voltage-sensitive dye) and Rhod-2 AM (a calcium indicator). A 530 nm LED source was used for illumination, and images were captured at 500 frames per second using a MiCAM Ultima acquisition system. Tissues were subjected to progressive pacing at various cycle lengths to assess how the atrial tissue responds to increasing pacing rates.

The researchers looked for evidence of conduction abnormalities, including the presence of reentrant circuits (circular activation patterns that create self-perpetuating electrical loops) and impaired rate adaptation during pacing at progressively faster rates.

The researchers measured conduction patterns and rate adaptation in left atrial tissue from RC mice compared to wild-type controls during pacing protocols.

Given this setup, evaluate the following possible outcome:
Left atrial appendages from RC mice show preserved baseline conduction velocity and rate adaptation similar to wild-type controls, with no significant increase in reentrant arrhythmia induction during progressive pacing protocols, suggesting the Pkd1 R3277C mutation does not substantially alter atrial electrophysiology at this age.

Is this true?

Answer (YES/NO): NO